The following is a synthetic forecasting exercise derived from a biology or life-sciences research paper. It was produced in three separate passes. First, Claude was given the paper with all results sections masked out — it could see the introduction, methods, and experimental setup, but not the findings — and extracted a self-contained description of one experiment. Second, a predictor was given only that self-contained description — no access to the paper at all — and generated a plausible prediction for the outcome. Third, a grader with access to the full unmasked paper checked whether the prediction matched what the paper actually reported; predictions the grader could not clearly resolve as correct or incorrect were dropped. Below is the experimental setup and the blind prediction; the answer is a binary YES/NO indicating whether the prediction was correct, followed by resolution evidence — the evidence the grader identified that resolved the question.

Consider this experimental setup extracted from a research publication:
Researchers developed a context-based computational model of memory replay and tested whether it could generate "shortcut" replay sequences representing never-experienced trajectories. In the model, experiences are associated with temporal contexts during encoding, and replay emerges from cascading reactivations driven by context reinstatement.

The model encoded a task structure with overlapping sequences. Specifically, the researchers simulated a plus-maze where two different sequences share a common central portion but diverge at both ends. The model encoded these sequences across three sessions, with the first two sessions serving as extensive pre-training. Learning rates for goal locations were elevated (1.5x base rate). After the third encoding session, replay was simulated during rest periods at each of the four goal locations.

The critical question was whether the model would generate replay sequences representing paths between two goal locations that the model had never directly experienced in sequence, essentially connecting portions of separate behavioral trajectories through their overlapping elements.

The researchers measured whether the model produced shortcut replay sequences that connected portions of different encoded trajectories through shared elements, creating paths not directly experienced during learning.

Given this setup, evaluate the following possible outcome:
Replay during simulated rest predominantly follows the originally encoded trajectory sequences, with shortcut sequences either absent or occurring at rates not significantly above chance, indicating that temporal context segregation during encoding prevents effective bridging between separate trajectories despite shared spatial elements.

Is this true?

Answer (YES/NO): NO